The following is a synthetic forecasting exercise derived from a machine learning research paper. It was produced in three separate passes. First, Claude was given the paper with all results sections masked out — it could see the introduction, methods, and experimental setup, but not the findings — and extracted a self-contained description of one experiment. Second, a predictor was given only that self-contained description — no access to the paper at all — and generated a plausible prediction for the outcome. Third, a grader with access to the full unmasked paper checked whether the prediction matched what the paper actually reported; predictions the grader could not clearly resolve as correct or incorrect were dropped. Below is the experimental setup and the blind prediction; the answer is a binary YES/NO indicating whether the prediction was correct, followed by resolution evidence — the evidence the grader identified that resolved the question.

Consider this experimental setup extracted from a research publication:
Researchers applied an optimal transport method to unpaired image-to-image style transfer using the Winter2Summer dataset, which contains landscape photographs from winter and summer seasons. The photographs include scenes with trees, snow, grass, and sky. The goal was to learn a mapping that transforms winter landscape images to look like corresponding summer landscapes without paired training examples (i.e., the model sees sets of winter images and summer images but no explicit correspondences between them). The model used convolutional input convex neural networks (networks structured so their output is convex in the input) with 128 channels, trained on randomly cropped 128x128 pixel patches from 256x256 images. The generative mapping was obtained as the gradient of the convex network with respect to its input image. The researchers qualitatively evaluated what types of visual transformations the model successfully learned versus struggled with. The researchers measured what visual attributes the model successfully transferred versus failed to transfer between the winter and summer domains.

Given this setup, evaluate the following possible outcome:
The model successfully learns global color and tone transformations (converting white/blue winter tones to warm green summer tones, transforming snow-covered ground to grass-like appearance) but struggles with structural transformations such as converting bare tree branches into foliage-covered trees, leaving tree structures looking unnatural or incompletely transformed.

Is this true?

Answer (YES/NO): NO